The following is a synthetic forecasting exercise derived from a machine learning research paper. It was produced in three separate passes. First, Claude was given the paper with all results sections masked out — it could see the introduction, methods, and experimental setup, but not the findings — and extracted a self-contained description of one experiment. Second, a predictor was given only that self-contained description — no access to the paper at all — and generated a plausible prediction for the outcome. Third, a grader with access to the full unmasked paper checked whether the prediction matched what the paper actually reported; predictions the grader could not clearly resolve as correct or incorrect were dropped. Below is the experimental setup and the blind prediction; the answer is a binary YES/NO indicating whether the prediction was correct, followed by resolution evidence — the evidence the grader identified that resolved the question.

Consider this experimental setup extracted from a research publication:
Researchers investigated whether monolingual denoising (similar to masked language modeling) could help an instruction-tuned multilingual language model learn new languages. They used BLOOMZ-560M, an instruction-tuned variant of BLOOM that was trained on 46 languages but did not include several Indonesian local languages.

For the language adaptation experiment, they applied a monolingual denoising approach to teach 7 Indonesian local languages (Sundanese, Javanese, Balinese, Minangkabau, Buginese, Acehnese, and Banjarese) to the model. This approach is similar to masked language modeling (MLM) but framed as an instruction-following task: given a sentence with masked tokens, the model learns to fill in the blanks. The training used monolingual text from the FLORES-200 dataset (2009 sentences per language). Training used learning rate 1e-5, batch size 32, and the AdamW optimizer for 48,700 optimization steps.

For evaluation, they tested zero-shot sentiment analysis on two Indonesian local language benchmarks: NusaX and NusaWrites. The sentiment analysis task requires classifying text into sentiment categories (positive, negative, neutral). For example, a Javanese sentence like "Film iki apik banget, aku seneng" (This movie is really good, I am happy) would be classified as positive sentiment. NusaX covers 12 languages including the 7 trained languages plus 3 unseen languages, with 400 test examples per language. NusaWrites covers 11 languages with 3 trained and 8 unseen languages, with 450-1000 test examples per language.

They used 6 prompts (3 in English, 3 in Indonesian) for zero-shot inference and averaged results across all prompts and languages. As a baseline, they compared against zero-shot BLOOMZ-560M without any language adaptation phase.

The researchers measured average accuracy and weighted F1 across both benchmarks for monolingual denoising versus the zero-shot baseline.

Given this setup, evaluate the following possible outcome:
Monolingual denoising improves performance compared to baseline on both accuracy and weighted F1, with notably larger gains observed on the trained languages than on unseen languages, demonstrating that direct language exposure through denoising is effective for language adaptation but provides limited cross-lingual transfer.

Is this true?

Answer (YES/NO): NO